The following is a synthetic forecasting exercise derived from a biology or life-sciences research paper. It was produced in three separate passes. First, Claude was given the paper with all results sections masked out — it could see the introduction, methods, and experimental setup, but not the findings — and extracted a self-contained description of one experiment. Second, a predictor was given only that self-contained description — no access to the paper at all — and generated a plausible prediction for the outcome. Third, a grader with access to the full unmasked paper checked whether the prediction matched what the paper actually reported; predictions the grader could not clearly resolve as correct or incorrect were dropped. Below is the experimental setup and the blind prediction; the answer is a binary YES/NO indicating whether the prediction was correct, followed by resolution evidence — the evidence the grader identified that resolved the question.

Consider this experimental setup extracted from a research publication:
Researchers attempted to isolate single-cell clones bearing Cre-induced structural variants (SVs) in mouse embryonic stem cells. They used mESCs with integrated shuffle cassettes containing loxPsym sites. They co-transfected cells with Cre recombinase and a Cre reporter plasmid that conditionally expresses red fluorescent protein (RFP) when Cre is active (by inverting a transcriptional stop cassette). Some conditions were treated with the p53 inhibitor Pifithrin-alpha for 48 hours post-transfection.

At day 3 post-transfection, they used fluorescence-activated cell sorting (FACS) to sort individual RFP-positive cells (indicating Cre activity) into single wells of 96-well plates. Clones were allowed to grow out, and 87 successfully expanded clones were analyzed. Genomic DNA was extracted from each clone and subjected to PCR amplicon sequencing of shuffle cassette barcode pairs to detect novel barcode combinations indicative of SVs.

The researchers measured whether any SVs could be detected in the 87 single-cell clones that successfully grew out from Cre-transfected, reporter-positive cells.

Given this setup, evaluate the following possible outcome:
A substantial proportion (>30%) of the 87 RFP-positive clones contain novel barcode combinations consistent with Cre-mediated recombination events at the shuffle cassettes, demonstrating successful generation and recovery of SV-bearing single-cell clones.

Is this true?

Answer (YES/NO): NO